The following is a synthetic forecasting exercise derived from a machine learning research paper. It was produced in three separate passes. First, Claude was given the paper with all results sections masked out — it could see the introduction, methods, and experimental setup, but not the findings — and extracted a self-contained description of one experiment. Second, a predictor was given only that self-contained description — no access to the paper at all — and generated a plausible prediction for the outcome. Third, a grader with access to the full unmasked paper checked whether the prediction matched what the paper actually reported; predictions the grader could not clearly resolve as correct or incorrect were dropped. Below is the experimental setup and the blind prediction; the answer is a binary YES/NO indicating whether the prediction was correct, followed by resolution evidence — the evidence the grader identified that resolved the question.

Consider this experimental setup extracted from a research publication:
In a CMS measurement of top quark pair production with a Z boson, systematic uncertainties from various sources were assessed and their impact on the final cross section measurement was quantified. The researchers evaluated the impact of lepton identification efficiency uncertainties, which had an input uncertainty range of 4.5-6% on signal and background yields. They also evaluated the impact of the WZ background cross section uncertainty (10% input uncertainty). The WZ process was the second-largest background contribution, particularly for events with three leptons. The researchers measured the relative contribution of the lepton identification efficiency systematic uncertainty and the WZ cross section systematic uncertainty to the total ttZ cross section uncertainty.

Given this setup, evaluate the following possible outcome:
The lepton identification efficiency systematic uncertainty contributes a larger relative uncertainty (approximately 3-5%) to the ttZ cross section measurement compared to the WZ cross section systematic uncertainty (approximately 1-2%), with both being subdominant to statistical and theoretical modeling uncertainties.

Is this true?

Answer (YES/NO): NO